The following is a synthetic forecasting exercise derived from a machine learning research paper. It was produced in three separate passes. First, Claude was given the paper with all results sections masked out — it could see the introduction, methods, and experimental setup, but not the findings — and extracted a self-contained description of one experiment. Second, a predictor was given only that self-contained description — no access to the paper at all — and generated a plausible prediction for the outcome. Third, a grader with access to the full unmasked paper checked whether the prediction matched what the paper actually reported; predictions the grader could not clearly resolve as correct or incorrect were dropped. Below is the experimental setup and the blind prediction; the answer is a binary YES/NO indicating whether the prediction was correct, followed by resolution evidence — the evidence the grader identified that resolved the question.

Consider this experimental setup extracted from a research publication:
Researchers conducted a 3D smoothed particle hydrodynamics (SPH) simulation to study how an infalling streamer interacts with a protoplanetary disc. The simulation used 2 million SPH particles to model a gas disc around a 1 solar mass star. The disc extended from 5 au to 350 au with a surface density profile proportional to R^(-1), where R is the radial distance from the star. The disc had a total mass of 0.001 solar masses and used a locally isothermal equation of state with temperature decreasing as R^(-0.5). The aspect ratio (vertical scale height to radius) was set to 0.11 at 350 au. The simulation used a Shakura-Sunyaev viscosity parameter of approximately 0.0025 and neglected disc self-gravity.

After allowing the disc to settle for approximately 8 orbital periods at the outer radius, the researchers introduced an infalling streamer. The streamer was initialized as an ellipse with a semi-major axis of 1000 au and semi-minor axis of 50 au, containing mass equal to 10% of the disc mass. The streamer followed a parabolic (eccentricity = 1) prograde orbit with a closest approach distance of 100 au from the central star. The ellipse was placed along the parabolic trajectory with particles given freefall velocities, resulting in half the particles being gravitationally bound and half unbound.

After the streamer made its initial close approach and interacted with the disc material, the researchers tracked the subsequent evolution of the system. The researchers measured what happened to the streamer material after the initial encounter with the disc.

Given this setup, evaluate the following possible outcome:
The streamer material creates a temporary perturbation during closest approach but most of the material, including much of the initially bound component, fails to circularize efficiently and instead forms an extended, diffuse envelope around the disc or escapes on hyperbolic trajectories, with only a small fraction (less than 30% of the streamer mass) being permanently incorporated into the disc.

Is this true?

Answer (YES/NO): NO